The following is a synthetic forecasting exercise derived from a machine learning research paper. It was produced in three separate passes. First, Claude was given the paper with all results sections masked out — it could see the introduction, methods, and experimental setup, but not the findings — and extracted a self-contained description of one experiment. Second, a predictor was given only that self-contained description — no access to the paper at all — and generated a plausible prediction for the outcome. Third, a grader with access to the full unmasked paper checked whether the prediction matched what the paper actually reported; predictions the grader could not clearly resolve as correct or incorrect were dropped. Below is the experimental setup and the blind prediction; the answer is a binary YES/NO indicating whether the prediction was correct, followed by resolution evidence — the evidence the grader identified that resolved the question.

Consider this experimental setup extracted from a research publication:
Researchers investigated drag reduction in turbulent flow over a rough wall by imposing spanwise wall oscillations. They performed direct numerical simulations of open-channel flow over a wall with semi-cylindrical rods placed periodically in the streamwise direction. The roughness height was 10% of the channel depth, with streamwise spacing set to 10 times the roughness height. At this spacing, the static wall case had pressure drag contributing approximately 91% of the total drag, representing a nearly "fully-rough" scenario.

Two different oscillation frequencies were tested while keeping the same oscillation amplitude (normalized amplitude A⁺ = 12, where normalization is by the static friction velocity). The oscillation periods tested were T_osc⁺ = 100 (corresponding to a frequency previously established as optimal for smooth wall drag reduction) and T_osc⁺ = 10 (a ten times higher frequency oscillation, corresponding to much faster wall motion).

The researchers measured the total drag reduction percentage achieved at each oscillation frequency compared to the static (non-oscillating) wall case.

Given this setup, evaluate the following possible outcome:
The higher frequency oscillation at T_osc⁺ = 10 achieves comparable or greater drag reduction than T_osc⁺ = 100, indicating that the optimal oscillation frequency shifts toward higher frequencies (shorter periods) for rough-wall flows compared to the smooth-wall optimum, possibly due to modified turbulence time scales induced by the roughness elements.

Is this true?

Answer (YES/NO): NO